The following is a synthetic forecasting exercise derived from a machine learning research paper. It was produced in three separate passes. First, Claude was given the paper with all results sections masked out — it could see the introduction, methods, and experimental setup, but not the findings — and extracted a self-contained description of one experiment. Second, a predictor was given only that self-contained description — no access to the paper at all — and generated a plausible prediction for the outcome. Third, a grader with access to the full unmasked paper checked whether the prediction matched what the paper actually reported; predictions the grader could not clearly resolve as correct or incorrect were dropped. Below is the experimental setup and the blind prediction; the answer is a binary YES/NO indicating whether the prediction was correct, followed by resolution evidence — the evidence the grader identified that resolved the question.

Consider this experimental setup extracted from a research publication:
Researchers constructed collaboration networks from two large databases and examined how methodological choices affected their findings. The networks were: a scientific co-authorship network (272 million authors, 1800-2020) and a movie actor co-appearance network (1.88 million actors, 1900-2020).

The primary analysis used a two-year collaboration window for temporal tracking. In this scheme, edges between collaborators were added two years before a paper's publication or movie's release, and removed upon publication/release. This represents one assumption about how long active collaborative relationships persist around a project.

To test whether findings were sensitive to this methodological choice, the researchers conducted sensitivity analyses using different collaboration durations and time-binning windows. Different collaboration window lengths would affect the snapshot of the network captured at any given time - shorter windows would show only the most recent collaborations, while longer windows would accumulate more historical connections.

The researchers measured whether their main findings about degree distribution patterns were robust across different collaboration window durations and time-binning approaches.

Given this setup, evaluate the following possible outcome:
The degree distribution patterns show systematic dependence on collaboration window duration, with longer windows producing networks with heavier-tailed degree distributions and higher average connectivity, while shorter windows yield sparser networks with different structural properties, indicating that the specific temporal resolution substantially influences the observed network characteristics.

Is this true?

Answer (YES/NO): NO